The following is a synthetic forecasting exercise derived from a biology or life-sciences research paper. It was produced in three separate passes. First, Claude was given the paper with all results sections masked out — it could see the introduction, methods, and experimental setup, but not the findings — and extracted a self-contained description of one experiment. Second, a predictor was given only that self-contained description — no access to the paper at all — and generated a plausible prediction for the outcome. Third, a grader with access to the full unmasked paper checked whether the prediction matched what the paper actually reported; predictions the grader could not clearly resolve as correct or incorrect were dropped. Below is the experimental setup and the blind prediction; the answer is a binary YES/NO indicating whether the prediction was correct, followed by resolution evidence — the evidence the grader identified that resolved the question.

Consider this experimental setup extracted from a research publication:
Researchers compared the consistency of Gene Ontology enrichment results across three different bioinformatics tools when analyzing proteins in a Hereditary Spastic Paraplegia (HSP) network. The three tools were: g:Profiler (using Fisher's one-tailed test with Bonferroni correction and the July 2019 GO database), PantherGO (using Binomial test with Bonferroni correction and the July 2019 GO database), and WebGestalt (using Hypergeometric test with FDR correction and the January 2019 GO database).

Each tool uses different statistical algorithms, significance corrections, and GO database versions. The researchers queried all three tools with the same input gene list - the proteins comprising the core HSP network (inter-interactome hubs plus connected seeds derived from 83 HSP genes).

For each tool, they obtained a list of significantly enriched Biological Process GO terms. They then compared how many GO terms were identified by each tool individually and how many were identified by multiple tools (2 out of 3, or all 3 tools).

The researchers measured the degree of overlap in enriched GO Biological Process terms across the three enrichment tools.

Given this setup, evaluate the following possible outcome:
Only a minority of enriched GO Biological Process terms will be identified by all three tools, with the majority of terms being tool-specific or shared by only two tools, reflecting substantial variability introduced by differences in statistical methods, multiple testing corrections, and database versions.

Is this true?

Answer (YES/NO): NO